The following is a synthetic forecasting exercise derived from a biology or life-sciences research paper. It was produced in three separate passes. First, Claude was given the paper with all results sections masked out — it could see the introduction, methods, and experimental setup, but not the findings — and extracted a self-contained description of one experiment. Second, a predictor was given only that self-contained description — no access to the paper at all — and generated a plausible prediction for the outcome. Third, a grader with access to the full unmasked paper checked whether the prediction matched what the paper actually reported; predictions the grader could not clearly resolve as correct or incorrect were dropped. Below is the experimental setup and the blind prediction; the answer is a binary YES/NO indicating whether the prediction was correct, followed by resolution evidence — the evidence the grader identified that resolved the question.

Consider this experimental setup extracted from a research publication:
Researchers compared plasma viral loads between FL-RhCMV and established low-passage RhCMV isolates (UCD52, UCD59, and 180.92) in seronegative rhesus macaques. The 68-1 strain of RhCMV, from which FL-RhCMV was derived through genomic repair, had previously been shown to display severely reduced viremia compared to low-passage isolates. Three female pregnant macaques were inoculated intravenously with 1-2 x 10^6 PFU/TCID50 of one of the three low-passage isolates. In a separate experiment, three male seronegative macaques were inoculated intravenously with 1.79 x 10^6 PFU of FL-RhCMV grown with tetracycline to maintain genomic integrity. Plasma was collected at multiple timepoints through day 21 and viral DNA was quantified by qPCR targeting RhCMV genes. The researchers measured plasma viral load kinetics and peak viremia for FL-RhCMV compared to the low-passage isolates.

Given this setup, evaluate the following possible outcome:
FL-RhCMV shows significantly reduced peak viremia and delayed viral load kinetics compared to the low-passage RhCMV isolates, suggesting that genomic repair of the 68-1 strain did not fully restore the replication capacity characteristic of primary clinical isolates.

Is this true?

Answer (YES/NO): NO